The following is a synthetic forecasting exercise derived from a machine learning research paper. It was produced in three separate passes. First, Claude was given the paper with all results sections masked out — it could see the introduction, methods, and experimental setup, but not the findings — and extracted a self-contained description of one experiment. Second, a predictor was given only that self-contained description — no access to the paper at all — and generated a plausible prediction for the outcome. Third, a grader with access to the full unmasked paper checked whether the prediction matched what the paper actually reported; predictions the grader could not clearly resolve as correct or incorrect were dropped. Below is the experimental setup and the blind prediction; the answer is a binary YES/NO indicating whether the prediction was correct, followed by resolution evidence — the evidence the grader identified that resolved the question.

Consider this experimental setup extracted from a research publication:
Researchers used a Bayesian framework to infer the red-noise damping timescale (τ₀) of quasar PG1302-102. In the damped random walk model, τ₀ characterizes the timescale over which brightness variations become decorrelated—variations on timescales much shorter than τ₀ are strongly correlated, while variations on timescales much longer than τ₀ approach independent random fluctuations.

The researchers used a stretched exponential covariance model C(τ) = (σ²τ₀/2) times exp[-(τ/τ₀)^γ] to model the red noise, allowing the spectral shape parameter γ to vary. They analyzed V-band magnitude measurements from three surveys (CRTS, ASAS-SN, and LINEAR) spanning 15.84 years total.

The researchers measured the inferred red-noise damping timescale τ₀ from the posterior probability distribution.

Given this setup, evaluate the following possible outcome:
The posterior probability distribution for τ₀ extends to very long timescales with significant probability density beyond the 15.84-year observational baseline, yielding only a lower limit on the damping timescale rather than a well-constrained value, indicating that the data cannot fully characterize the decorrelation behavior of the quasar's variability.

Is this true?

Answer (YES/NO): YES